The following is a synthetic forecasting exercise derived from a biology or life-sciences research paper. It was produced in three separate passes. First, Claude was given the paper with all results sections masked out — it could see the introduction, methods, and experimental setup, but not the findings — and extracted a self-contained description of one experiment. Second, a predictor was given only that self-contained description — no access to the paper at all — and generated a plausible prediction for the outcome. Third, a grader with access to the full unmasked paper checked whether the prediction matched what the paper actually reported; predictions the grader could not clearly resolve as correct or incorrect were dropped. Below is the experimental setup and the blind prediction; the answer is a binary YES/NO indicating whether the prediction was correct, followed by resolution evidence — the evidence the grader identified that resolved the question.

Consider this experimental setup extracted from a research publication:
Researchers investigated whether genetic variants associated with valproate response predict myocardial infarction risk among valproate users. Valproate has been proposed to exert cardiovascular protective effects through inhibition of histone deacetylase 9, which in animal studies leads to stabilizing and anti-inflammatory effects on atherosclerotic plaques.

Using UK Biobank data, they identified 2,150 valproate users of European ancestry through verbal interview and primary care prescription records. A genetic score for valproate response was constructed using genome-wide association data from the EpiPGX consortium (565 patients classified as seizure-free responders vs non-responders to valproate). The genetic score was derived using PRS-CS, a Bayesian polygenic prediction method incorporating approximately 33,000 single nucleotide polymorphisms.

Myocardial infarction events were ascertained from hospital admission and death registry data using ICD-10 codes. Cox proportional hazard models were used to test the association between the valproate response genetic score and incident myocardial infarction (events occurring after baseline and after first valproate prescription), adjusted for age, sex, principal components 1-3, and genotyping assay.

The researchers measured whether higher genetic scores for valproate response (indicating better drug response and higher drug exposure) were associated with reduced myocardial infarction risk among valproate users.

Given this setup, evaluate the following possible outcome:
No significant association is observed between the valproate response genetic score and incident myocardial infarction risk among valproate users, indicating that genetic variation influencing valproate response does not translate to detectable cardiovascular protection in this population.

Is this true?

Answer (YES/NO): YES